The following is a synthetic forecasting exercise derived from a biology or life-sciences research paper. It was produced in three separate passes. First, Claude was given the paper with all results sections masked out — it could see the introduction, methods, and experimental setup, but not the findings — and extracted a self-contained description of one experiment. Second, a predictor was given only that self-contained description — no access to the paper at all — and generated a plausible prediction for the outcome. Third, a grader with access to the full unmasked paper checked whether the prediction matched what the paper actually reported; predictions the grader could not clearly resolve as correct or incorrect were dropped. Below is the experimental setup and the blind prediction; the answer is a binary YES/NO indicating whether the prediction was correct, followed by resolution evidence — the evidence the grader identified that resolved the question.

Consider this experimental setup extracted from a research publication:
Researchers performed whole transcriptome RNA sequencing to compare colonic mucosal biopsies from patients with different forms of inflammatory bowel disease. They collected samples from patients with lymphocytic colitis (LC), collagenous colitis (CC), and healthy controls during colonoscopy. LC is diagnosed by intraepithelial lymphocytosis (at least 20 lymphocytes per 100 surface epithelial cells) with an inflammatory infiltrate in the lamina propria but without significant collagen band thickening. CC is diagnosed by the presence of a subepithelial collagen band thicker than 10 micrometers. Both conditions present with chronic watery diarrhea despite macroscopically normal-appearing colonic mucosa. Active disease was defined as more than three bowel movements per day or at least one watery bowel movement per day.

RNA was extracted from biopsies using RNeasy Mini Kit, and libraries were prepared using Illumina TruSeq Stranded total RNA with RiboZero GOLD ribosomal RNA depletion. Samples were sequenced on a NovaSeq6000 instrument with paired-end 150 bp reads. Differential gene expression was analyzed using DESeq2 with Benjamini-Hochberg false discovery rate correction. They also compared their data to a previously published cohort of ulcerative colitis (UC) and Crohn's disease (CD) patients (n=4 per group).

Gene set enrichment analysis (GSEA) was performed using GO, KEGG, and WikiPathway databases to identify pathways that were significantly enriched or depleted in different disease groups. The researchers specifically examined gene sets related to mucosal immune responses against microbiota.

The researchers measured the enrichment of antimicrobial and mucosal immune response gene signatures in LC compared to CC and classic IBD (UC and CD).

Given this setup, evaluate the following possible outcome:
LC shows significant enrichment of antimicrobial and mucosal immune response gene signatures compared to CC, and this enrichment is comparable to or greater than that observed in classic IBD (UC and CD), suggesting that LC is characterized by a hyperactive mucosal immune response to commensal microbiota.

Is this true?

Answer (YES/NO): NO